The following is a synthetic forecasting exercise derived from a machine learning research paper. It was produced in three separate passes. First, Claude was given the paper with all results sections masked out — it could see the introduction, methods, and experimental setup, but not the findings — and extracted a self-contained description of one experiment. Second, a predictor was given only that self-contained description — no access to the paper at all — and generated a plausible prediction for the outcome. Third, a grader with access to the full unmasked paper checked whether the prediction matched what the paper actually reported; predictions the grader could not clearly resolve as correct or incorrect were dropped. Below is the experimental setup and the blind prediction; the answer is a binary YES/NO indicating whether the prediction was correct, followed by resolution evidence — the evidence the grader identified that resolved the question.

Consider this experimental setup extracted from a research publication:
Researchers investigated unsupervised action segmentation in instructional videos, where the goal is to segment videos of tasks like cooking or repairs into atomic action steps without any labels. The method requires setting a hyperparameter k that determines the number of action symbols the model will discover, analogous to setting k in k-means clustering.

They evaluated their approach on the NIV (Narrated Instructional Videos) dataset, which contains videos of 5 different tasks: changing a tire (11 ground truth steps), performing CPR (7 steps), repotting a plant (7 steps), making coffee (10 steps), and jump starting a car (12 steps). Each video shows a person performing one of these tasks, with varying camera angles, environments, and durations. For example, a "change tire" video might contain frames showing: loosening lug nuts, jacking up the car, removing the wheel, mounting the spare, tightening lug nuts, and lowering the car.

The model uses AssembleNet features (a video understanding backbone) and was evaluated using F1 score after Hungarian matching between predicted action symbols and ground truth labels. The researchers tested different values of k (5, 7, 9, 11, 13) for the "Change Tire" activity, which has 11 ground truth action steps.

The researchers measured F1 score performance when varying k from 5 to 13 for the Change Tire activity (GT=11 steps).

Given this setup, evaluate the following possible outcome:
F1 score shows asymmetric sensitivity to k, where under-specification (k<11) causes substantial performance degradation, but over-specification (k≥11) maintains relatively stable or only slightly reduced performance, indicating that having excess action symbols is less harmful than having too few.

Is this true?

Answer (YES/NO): YES